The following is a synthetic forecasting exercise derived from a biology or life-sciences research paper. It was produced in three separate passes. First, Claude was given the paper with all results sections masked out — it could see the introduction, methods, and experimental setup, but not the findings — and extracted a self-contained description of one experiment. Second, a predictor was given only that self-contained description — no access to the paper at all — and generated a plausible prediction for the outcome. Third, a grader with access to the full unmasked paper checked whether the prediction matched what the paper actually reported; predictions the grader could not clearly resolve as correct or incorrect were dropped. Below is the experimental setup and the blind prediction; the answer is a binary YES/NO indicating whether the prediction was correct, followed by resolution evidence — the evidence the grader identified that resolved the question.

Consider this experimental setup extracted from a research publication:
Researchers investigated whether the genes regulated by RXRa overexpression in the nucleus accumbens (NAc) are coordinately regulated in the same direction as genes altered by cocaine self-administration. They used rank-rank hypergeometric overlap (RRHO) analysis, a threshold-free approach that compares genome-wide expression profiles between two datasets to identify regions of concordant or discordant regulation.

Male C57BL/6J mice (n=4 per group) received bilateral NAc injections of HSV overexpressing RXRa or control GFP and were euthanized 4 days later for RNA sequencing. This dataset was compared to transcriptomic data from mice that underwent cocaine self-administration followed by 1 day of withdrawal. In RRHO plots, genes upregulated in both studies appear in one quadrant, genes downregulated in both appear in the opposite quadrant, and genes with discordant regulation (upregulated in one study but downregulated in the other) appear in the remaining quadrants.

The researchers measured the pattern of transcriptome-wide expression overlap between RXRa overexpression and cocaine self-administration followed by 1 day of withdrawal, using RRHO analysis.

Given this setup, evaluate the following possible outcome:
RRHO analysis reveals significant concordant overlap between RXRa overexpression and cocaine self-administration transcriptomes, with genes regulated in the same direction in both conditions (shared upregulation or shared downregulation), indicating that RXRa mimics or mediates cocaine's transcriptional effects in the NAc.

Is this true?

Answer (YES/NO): YES